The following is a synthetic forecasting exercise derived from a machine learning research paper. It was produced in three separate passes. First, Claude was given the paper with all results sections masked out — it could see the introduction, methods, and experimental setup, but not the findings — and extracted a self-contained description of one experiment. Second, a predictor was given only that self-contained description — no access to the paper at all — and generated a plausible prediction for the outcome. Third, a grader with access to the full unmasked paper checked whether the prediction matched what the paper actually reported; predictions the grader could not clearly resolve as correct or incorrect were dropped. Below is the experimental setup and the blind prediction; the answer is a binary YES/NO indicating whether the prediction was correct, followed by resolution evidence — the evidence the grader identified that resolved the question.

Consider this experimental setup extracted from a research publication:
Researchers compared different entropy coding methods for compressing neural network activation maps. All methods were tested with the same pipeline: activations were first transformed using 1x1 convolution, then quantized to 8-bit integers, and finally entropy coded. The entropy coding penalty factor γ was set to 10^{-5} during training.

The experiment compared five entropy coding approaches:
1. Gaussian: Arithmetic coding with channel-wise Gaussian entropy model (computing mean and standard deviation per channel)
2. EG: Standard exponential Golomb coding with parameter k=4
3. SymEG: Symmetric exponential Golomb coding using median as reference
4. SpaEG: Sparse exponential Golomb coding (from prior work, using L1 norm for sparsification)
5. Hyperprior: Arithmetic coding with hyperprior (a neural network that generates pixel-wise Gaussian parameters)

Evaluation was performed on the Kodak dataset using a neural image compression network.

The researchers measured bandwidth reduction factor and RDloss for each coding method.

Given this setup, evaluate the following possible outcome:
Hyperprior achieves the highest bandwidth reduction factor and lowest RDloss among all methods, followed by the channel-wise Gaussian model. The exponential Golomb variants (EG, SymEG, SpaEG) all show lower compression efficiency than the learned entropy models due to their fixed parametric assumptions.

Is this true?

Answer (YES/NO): YES